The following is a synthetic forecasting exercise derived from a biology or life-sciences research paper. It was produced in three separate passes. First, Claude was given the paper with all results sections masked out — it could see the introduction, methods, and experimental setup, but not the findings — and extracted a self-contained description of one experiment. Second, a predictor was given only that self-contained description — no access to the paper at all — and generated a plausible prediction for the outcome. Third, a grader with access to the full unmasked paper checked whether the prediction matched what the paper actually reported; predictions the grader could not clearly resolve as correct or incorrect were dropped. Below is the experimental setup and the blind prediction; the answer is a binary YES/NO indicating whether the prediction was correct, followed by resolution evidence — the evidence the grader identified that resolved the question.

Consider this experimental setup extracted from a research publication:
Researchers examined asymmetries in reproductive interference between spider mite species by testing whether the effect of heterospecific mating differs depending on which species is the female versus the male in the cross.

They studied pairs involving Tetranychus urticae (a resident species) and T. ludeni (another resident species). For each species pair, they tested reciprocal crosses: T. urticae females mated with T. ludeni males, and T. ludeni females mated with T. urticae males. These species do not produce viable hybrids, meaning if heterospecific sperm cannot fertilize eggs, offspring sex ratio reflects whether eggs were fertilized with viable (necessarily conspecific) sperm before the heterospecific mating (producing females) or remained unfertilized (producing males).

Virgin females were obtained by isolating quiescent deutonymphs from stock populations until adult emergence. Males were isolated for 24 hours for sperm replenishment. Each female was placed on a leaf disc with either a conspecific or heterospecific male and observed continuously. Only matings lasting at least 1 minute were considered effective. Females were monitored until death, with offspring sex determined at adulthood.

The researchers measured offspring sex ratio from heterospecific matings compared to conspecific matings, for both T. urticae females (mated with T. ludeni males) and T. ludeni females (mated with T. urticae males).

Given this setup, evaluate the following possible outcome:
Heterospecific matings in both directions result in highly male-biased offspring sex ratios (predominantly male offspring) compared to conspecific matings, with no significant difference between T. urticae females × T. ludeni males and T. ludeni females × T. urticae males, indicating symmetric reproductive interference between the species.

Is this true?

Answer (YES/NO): YES